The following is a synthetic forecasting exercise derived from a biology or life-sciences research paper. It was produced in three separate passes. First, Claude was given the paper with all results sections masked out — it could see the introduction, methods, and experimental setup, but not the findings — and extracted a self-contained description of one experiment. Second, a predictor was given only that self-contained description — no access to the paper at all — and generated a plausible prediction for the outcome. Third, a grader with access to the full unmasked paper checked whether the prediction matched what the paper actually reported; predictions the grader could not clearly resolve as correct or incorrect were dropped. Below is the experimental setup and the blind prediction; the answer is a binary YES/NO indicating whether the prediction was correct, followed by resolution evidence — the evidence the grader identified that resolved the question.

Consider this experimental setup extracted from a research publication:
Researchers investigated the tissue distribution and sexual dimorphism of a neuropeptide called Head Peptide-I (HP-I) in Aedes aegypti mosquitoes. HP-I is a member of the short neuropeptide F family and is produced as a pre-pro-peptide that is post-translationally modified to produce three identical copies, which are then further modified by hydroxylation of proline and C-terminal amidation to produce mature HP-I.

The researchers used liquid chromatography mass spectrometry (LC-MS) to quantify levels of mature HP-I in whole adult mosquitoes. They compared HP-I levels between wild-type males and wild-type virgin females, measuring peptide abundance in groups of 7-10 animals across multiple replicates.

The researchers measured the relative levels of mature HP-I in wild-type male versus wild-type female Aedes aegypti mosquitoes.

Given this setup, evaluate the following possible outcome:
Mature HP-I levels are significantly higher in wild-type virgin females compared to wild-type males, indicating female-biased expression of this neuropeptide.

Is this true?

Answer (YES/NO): NO